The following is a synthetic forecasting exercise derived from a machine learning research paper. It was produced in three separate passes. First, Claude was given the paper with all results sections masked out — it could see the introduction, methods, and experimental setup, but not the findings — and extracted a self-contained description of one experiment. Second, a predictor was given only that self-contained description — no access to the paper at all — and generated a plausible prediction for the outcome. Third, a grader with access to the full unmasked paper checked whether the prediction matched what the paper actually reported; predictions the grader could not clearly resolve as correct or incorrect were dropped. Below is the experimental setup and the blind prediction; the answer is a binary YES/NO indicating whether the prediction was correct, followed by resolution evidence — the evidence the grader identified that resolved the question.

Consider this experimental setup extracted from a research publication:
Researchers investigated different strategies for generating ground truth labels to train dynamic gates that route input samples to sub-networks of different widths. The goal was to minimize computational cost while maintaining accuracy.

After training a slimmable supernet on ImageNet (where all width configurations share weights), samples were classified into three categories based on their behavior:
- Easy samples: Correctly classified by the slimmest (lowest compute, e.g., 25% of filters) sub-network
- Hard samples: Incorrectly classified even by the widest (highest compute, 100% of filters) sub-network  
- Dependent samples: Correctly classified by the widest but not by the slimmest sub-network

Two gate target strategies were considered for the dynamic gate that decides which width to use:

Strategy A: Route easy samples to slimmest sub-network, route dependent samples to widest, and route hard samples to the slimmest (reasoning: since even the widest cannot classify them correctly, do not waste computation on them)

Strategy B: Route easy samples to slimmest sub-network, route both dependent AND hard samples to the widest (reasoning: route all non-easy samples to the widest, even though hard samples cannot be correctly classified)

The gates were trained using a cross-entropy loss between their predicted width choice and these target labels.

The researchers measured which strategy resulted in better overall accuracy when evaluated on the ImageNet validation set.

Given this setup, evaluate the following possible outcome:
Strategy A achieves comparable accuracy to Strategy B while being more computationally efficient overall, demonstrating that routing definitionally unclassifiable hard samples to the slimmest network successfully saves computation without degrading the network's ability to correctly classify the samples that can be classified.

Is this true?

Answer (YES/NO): NO